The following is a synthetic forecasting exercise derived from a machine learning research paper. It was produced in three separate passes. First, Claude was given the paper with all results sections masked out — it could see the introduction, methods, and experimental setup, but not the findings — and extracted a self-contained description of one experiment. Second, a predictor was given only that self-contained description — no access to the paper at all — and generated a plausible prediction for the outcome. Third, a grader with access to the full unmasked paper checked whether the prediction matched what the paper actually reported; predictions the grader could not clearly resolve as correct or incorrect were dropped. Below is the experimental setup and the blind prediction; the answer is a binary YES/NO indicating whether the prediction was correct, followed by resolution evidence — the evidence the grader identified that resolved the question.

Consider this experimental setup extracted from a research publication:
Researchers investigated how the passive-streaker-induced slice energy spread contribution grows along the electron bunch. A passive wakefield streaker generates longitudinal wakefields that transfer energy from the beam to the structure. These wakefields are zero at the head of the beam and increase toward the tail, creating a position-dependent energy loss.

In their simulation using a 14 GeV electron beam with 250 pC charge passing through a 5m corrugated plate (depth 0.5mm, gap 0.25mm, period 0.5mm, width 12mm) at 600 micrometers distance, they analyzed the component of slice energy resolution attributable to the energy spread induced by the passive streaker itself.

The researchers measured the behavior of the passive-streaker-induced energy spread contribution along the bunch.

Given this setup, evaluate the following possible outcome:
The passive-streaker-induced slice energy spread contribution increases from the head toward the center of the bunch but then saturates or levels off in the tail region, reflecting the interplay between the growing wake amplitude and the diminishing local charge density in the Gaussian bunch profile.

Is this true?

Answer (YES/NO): NO